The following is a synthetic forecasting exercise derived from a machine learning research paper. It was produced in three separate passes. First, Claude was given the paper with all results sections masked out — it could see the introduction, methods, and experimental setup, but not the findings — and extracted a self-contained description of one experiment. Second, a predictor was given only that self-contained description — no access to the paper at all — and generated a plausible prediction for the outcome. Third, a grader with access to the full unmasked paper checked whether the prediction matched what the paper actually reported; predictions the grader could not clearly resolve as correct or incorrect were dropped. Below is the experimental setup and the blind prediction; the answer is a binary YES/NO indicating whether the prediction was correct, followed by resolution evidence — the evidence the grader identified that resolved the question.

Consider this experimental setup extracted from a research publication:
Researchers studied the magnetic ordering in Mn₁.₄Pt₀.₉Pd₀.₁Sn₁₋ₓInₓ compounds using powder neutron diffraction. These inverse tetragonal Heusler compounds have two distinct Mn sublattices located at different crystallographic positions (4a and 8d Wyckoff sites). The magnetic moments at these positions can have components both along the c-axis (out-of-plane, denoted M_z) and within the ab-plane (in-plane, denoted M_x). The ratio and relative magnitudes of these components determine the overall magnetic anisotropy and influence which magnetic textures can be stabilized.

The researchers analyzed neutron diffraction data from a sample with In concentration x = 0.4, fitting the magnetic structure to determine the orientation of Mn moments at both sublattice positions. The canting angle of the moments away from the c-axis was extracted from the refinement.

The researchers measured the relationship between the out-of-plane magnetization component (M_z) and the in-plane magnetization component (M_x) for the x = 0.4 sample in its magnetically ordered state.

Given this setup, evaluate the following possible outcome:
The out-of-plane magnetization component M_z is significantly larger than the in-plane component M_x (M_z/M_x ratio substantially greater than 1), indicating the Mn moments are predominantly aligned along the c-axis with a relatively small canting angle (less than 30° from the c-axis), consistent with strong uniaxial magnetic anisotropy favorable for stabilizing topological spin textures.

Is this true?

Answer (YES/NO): NO